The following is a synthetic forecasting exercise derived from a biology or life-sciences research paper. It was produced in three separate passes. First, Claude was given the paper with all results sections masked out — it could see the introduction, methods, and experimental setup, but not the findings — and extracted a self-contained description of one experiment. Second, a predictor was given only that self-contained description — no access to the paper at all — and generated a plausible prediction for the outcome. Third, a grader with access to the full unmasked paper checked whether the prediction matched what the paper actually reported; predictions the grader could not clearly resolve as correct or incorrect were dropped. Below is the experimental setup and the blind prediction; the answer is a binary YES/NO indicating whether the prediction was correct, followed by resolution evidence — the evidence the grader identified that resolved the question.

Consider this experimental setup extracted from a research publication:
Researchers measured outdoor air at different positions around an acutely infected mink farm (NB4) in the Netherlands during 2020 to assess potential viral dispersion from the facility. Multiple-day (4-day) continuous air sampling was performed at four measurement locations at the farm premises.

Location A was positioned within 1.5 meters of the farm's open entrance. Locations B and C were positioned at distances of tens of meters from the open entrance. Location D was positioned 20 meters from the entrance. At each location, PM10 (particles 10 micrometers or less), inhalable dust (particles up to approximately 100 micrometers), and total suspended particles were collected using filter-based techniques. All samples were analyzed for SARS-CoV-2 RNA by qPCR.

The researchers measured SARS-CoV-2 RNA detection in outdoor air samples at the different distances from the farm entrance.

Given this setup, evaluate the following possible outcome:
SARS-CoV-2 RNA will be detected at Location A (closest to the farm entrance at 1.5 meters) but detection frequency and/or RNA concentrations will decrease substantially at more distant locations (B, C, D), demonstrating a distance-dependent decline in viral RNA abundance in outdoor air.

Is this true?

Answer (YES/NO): YES